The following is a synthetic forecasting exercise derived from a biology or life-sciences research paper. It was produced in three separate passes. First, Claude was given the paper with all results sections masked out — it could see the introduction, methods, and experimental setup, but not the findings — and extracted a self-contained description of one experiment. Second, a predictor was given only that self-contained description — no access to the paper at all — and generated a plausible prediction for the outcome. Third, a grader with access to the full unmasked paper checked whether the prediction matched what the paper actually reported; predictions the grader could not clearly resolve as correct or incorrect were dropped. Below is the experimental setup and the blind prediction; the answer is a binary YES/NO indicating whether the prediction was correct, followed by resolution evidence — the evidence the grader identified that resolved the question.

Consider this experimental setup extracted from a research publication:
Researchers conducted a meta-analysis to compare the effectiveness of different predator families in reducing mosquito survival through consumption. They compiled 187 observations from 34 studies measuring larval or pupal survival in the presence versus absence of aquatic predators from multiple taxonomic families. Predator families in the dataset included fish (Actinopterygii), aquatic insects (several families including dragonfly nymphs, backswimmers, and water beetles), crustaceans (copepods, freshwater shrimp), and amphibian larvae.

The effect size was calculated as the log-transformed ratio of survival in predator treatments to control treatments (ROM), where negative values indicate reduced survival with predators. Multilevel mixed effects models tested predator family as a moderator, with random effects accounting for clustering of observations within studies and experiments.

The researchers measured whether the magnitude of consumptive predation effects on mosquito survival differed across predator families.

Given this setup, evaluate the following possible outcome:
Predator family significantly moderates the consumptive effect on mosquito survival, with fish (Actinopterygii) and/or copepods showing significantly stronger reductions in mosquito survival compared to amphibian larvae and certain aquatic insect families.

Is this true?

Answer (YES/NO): NO